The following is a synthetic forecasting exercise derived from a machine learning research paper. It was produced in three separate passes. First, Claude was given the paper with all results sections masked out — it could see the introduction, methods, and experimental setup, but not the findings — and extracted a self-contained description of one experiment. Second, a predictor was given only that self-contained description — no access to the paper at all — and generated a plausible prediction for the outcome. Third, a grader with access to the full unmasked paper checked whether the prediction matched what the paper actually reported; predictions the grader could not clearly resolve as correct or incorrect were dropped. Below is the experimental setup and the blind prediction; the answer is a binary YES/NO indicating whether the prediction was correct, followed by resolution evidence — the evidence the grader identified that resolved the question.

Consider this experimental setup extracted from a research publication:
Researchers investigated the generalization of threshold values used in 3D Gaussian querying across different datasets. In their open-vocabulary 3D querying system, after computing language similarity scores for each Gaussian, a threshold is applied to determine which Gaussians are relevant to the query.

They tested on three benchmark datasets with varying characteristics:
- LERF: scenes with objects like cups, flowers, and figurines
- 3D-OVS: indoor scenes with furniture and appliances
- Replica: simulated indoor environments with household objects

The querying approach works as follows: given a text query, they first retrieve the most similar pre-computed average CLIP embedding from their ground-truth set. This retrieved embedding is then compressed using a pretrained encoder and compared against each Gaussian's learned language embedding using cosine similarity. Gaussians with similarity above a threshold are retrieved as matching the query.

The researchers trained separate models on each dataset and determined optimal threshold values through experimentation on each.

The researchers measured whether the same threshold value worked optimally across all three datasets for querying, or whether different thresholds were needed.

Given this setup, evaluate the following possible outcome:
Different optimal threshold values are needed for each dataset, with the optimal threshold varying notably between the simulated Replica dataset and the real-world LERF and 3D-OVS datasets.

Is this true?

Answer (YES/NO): YES